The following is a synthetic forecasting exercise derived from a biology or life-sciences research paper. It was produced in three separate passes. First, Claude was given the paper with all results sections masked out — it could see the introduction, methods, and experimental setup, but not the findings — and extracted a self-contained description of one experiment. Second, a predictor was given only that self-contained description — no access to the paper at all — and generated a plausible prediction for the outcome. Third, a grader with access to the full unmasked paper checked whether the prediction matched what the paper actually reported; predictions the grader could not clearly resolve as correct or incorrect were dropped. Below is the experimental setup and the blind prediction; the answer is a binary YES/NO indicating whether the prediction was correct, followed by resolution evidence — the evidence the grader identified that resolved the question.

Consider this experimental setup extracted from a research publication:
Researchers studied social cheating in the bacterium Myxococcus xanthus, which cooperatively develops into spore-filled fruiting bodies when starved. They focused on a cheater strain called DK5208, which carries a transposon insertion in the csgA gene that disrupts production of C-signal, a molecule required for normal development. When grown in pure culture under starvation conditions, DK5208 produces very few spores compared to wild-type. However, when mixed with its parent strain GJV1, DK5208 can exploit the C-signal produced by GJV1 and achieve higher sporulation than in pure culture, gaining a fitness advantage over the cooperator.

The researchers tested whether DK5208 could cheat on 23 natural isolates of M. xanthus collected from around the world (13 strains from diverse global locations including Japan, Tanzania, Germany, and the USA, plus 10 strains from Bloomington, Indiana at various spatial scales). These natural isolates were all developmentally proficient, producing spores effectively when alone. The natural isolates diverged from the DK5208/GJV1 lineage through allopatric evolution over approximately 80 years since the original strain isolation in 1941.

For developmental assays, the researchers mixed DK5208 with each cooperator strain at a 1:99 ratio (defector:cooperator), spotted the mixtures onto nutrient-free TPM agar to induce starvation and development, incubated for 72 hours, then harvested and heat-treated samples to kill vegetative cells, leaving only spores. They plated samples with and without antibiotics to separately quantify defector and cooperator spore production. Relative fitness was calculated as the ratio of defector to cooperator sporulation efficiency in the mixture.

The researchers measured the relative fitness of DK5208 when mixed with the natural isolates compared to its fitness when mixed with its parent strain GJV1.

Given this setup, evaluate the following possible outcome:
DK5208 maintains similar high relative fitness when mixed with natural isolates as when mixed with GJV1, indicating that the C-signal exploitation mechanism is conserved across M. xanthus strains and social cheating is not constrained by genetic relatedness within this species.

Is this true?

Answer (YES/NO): NO